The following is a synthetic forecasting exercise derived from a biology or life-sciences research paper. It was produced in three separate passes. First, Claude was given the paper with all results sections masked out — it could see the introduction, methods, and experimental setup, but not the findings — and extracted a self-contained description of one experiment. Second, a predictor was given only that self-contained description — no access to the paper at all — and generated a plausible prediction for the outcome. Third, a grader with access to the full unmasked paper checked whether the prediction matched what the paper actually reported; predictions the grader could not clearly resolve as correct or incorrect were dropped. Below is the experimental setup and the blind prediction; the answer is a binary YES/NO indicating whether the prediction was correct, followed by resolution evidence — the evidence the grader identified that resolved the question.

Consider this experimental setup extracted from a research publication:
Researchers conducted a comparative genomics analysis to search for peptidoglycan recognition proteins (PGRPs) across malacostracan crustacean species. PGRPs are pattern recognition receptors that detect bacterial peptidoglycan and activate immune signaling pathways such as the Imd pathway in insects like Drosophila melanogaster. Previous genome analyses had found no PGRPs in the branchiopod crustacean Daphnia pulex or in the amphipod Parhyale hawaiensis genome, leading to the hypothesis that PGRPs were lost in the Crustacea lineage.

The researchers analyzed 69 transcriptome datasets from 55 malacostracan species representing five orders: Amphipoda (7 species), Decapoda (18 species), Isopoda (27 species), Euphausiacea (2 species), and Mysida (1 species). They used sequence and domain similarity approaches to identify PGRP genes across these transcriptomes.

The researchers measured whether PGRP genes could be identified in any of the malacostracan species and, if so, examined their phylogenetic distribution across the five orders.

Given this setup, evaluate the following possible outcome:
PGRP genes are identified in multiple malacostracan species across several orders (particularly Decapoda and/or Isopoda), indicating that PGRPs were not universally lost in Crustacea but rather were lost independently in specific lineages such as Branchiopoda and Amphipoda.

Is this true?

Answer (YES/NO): NO